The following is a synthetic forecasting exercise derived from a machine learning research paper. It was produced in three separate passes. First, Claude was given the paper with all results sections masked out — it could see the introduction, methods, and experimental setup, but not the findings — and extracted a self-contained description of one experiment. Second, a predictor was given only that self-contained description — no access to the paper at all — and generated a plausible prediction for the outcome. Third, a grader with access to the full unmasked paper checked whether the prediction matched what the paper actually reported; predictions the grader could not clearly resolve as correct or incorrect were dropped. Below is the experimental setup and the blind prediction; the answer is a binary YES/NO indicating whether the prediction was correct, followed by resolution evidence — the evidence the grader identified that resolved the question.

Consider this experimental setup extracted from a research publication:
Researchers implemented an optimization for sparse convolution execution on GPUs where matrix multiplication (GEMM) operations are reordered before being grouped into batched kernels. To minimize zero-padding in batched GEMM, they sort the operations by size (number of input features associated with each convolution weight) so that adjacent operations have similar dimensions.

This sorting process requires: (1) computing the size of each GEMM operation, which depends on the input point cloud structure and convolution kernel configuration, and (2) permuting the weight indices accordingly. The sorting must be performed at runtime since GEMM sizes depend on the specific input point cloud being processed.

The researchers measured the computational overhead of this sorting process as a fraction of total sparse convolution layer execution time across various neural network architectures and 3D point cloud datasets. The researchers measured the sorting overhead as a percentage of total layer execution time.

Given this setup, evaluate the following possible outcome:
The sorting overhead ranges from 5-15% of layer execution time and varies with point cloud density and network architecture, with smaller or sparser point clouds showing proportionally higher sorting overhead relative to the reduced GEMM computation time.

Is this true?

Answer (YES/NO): NO